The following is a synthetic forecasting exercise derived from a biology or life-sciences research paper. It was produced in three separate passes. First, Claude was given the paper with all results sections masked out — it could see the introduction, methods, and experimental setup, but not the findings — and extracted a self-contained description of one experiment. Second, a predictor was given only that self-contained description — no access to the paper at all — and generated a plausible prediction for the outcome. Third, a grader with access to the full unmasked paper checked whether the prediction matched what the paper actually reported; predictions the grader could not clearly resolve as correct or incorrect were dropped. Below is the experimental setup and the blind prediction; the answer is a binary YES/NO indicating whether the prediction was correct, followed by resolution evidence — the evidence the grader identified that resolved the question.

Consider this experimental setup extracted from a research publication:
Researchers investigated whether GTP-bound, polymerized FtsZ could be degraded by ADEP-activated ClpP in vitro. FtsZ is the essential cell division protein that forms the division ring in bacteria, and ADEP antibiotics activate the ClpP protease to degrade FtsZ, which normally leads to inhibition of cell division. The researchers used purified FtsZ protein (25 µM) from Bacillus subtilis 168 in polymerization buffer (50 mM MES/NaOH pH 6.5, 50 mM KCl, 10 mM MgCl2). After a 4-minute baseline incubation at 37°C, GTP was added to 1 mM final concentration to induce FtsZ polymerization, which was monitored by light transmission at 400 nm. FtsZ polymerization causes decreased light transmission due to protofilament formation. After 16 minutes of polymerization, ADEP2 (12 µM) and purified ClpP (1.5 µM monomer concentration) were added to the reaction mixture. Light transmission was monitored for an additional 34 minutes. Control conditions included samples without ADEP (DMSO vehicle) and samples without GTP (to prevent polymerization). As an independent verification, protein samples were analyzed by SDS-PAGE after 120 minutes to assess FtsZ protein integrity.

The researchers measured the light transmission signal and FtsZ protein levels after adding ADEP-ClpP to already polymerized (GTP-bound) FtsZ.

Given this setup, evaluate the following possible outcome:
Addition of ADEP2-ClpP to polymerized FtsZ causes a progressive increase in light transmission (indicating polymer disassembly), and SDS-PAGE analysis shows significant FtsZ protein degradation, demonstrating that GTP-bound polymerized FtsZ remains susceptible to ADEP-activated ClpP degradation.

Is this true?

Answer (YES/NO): NO